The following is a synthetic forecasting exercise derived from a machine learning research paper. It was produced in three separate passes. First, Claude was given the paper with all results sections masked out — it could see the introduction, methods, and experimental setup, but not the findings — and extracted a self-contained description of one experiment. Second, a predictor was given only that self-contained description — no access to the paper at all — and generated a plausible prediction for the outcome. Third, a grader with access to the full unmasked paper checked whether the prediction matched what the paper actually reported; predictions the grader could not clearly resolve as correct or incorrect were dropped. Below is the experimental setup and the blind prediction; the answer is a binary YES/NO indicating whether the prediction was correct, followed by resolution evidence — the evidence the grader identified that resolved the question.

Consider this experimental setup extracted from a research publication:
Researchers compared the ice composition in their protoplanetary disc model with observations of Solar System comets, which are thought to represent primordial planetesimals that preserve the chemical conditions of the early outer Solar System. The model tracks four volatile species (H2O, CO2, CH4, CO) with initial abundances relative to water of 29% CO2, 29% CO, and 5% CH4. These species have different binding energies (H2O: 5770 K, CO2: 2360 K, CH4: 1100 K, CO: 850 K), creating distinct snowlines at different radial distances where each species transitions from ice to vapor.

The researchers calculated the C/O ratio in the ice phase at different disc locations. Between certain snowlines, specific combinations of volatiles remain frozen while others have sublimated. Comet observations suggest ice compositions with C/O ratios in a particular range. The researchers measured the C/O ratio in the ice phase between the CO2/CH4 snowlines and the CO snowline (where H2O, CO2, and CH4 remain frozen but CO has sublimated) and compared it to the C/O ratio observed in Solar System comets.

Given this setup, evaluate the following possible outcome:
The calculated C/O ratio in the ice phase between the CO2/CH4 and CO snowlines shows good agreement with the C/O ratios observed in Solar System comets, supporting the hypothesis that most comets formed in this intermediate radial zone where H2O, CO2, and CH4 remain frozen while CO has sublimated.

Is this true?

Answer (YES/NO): YES